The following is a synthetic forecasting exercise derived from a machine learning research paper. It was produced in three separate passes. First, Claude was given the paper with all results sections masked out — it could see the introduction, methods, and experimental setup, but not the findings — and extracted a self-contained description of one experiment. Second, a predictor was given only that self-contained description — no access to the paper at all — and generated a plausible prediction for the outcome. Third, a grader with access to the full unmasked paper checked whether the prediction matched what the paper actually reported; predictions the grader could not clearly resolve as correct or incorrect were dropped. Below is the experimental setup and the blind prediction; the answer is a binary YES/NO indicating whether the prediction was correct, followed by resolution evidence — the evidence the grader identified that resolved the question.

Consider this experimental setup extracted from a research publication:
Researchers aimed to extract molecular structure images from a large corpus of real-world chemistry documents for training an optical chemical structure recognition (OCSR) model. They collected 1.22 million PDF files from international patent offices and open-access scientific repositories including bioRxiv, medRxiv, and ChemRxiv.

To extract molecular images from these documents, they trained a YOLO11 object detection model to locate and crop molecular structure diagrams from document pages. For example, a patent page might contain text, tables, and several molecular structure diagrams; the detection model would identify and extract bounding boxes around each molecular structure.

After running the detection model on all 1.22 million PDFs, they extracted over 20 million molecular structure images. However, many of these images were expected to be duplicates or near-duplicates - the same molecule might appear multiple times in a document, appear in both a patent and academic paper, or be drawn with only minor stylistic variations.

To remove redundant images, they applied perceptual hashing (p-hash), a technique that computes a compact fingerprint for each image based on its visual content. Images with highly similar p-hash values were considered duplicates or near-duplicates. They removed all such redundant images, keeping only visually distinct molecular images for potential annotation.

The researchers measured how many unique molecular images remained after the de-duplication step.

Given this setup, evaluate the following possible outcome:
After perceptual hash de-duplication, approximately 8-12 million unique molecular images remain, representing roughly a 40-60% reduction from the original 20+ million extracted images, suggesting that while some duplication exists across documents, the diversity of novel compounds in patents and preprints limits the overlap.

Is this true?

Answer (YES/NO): NO